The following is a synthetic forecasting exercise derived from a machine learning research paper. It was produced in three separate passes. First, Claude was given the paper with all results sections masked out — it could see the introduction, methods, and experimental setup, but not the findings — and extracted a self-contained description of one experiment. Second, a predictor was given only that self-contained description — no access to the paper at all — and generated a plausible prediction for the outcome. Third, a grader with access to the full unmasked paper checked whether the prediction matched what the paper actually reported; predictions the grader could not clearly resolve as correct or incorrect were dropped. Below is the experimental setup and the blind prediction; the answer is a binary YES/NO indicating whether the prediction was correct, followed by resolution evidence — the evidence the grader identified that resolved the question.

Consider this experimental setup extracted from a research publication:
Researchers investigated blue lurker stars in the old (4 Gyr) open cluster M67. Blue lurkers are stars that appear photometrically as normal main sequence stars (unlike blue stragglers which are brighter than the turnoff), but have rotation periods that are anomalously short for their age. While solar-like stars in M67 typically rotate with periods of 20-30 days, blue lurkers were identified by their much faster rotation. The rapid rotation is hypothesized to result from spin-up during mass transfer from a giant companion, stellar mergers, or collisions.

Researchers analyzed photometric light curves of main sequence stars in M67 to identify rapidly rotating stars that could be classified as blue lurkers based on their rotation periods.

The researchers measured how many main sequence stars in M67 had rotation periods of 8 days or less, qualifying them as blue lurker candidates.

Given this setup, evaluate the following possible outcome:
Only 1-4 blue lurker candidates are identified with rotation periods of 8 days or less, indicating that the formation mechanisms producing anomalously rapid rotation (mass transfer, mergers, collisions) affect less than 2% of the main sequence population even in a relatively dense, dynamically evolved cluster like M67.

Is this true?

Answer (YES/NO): NO